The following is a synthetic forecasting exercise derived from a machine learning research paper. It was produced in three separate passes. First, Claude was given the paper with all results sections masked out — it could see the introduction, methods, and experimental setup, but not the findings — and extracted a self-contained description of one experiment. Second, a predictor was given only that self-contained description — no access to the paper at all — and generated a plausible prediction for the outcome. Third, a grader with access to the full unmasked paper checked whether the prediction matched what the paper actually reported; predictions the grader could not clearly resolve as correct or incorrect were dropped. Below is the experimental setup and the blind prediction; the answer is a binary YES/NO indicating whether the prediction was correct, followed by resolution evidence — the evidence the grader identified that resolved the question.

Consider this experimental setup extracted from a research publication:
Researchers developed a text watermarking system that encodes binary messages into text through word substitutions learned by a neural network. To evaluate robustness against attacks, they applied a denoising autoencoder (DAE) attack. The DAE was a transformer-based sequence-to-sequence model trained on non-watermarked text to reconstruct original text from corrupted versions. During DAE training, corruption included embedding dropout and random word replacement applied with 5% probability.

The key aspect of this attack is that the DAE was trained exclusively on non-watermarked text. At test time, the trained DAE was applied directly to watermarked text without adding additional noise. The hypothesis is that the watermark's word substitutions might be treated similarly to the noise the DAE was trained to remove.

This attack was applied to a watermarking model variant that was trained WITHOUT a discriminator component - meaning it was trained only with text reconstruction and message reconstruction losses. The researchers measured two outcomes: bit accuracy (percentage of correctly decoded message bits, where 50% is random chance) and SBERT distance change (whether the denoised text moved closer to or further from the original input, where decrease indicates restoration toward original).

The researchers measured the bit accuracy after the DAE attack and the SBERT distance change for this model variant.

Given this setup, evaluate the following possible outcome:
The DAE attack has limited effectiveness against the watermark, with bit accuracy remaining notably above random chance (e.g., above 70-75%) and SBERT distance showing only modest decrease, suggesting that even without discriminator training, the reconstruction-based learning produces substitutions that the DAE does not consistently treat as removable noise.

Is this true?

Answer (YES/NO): NO